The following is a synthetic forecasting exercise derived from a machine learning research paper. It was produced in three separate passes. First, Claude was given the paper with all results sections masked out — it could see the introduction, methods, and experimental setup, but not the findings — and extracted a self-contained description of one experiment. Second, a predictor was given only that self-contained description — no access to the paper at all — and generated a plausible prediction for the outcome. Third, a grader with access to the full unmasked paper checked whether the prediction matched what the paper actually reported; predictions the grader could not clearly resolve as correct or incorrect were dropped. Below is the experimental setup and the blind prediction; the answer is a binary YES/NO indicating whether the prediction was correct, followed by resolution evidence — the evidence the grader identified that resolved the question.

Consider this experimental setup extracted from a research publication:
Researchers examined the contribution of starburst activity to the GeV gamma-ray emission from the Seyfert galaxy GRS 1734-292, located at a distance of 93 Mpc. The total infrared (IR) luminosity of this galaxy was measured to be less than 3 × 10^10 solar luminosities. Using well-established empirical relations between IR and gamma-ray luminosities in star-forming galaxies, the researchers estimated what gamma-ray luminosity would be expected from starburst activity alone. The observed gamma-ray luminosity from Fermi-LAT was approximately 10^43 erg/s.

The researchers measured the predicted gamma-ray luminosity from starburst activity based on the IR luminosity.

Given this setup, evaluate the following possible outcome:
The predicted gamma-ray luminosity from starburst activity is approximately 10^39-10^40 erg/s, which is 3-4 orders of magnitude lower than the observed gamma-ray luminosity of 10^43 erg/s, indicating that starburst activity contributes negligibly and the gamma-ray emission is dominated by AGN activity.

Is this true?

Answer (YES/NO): YES